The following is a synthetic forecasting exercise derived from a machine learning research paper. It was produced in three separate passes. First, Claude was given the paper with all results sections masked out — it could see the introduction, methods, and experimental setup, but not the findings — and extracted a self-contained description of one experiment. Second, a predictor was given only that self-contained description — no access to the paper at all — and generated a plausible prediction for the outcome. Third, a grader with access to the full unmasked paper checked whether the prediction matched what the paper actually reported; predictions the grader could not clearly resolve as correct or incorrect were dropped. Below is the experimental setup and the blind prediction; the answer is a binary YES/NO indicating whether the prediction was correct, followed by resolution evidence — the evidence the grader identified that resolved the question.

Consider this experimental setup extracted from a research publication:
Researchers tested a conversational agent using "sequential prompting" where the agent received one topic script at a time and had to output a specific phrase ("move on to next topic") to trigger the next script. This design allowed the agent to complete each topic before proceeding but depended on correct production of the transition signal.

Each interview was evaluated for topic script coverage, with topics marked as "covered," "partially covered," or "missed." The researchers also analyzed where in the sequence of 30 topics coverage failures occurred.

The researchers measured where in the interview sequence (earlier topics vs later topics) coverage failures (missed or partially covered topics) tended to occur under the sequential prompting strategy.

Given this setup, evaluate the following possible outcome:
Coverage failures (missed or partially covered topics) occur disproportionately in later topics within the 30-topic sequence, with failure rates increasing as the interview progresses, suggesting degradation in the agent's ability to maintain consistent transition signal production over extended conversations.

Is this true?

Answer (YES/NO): YES